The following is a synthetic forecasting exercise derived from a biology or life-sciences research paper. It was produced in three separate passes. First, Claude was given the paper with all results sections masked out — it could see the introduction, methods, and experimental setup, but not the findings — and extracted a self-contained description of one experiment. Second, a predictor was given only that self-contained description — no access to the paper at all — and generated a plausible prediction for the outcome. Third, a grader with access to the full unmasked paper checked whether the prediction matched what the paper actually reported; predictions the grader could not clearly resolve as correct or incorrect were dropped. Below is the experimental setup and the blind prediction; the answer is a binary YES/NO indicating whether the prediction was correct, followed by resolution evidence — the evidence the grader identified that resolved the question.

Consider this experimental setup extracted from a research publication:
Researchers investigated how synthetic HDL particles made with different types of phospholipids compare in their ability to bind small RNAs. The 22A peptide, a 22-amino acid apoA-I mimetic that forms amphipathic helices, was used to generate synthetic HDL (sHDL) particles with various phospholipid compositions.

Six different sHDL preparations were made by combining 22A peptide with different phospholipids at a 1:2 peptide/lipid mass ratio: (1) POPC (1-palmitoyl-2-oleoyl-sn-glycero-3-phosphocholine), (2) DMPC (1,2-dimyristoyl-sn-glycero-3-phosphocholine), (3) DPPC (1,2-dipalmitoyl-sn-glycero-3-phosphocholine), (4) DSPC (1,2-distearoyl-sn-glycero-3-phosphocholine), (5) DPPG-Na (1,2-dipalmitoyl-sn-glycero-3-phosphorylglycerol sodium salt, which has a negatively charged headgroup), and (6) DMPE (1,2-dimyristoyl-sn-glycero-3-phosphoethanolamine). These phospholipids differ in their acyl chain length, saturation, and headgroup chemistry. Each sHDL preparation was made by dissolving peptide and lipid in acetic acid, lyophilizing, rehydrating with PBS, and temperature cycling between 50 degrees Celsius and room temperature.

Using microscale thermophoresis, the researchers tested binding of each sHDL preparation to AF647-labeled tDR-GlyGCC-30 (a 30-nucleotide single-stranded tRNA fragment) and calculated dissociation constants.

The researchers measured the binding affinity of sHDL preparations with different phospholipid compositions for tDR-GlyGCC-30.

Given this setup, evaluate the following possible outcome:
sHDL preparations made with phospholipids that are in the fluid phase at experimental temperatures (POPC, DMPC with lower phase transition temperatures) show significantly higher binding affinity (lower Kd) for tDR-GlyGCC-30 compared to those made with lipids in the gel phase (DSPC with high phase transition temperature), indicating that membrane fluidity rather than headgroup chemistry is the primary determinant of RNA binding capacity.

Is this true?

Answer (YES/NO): NO